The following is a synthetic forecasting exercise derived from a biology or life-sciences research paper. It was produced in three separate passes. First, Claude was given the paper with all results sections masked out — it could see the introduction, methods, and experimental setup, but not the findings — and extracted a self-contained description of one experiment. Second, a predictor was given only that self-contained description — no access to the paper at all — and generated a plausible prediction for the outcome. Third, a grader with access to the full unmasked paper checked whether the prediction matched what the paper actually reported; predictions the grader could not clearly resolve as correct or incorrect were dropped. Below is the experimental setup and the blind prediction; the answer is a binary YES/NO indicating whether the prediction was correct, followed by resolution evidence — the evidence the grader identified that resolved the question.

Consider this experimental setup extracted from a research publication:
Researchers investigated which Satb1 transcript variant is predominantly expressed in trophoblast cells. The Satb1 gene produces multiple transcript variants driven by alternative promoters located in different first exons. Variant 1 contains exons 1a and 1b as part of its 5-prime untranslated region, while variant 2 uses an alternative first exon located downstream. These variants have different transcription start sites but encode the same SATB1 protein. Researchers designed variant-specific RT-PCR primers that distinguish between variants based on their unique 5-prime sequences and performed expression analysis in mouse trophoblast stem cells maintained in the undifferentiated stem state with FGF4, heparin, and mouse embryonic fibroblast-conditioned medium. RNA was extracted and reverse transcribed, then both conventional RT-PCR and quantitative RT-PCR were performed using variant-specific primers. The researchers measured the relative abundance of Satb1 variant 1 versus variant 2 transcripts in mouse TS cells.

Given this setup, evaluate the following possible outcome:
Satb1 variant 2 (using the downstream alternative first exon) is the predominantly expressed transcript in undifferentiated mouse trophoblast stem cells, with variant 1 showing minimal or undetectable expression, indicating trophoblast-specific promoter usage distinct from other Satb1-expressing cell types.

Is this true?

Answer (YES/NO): NO